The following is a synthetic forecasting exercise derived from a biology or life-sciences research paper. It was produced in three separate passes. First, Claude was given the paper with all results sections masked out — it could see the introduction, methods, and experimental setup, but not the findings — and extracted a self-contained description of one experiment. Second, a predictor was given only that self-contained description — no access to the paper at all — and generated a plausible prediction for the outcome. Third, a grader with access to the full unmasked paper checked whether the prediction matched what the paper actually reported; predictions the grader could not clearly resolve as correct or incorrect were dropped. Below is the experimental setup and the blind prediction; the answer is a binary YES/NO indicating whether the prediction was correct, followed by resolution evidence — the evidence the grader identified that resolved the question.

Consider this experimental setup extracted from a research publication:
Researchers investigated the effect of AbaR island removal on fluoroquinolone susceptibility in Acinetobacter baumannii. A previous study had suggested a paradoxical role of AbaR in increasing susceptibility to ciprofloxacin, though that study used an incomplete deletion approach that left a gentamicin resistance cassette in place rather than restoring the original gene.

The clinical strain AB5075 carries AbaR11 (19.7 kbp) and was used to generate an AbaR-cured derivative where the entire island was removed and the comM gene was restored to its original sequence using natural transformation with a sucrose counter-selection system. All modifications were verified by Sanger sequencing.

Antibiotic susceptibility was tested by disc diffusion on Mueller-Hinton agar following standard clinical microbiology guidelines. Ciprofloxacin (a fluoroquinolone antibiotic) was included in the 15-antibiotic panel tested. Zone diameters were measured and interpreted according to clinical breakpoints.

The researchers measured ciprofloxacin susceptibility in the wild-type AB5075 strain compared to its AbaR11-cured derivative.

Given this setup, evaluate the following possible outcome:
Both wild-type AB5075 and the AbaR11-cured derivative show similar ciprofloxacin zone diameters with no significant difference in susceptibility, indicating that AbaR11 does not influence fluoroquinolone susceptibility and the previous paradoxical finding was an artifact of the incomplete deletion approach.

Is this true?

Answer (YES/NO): YES